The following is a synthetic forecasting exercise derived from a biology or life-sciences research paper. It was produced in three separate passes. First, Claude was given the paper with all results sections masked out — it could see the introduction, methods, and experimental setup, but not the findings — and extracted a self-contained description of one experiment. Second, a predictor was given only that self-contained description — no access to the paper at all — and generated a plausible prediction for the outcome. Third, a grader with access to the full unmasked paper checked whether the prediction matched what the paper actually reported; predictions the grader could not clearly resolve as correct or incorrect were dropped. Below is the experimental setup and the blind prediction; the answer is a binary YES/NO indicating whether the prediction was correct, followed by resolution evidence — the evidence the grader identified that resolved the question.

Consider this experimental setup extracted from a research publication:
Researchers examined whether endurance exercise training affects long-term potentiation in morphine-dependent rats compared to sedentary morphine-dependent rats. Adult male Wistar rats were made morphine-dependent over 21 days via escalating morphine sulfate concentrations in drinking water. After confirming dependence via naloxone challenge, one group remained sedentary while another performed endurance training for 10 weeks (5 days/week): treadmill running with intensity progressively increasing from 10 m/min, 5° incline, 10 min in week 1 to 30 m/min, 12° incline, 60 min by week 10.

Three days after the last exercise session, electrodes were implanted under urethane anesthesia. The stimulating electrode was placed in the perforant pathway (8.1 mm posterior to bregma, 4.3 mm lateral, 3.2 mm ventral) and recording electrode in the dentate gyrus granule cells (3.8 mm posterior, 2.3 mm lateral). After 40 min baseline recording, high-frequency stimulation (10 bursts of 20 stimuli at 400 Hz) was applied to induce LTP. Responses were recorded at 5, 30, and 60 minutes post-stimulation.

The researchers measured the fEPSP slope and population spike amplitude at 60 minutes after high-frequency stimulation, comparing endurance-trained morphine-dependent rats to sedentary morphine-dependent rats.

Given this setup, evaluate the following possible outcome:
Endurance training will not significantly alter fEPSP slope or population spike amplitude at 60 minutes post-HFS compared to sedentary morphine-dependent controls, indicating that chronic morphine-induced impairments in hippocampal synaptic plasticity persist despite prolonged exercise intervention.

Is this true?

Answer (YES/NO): NO